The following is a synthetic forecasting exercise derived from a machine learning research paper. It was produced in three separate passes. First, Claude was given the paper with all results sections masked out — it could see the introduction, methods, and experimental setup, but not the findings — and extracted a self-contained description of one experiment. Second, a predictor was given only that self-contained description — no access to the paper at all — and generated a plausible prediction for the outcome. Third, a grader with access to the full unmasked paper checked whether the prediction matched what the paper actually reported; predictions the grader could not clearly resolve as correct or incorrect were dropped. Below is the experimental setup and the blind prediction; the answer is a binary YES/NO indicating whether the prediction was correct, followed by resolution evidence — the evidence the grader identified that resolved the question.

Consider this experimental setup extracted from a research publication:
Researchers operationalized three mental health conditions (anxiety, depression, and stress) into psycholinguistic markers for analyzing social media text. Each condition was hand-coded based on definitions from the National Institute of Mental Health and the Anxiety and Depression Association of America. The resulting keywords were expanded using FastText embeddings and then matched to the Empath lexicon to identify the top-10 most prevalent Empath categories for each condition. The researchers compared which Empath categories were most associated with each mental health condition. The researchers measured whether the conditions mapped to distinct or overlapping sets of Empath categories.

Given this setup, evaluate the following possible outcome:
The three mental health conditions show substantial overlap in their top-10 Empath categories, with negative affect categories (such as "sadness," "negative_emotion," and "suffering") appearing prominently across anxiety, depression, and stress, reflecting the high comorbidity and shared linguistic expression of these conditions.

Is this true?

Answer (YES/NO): YES